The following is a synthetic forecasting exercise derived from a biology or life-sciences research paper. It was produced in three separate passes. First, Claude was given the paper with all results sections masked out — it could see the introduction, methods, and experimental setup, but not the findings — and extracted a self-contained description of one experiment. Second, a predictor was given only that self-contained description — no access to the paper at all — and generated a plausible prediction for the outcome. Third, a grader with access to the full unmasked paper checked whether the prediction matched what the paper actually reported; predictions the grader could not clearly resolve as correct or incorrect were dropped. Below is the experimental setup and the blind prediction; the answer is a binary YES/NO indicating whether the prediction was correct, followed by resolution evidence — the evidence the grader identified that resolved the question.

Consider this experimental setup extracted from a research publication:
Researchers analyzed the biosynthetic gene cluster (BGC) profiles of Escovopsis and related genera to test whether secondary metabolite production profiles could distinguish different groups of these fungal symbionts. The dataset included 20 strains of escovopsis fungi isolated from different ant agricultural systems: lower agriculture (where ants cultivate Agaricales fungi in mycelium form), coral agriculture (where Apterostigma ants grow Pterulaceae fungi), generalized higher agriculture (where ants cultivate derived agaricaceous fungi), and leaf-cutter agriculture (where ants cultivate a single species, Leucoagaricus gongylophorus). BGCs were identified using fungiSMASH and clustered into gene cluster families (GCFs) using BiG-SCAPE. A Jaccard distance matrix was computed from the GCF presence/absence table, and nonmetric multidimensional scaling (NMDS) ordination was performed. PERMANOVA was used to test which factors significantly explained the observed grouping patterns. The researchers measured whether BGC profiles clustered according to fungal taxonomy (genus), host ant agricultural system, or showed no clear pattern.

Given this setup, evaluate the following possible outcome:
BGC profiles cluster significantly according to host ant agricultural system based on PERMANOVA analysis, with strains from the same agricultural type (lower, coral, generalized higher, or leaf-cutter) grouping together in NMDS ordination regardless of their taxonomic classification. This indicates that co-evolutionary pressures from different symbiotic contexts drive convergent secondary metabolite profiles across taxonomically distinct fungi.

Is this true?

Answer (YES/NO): NO